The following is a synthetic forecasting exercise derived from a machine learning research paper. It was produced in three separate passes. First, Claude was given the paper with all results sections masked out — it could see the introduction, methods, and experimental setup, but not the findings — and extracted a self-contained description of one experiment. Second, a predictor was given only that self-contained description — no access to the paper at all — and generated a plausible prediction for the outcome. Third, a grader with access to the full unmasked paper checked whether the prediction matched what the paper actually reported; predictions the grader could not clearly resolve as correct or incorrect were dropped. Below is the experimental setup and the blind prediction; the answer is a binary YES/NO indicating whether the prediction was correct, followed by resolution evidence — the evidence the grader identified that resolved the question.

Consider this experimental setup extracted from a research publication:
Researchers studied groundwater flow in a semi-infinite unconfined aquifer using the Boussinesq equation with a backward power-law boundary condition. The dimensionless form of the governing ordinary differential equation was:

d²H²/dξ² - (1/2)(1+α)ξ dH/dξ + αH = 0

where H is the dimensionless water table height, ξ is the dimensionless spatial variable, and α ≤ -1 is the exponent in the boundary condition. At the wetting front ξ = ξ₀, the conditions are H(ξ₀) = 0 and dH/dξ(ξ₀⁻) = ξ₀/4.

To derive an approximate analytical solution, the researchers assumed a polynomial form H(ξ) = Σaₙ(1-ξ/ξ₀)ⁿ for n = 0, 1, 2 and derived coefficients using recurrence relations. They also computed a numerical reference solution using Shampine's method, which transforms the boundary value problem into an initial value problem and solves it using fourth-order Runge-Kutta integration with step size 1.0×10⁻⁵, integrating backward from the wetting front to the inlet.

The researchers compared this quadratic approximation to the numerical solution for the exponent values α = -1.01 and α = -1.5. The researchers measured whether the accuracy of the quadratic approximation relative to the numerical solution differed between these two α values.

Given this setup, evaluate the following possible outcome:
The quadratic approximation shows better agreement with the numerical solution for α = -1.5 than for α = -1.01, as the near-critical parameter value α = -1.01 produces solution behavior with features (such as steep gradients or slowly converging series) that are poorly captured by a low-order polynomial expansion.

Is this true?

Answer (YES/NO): YES